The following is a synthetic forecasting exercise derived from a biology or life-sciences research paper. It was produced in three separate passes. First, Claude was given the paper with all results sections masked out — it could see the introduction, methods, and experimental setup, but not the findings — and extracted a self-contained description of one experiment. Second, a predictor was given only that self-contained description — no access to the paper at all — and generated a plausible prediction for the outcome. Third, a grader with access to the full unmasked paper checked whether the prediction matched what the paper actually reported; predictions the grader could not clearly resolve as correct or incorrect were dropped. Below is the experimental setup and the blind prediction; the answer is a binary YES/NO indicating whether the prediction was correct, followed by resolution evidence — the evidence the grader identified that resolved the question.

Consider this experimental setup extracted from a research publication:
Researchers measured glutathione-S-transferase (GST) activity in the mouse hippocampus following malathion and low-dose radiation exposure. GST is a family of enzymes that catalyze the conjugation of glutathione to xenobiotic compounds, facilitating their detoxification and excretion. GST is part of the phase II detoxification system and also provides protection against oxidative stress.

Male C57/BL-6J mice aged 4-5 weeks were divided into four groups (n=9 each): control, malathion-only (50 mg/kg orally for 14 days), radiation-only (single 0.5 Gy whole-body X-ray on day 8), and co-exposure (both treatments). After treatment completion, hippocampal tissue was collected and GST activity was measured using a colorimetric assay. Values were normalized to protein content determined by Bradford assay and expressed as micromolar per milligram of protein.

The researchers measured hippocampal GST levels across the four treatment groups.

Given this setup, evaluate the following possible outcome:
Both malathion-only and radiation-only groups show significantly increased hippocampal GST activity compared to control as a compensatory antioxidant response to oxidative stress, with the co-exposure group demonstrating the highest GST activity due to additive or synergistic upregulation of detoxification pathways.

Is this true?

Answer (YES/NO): NO